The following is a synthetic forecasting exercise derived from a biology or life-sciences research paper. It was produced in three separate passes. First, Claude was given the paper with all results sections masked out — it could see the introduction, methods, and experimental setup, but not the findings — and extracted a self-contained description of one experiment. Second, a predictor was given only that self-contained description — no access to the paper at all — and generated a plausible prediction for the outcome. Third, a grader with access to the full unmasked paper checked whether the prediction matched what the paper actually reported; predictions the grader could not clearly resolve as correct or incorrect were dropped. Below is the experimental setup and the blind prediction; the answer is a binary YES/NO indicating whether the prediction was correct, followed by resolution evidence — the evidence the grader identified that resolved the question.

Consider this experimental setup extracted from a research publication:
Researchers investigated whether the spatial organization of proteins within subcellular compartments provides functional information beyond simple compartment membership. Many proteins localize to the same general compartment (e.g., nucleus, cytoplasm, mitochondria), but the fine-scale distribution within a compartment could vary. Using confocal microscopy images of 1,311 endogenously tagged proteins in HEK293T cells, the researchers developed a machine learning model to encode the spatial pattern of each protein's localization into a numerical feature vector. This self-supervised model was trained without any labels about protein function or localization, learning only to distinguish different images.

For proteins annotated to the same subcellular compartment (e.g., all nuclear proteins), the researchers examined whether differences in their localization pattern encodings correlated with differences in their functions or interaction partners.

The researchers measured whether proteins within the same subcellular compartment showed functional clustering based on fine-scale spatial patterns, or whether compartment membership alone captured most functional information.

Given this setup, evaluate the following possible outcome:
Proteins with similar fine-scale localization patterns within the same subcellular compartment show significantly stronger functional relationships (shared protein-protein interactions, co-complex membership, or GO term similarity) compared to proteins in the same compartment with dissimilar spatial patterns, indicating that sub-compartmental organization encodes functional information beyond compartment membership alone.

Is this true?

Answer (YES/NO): YES